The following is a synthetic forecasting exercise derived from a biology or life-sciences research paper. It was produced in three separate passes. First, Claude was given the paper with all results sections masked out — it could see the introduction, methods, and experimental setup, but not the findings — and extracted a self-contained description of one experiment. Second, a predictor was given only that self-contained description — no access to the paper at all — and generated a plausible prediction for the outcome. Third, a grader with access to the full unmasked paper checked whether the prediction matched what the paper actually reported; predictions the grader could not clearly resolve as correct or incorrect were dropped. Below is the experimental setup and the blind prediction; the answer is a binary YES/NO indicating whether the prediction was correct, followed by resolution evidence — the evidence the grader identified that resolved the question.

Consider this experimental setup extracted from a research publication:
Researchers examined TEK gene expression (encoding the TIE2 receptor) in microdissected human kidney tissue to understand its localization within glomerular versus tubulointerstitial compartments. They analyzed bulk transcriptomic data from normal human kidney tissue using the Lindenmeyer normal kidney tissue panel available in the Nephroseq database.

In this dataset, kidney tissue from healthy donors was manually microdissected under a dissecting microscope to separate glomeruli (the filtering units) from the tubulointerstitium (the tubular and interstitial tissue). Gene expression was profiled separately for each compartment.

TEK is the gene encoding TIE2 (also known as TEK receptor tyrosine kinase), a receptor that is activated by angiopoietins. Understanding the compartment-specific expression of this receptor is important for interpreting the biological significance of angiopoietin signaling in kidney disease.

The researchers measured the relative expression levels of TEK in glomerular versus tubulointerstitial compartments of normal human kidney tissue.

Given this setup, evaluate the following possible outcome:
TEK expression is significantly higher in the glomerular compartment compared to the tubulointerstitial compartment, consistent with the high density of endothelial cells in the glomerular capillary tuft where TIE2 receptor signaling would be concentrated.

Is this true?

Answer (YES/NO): YES